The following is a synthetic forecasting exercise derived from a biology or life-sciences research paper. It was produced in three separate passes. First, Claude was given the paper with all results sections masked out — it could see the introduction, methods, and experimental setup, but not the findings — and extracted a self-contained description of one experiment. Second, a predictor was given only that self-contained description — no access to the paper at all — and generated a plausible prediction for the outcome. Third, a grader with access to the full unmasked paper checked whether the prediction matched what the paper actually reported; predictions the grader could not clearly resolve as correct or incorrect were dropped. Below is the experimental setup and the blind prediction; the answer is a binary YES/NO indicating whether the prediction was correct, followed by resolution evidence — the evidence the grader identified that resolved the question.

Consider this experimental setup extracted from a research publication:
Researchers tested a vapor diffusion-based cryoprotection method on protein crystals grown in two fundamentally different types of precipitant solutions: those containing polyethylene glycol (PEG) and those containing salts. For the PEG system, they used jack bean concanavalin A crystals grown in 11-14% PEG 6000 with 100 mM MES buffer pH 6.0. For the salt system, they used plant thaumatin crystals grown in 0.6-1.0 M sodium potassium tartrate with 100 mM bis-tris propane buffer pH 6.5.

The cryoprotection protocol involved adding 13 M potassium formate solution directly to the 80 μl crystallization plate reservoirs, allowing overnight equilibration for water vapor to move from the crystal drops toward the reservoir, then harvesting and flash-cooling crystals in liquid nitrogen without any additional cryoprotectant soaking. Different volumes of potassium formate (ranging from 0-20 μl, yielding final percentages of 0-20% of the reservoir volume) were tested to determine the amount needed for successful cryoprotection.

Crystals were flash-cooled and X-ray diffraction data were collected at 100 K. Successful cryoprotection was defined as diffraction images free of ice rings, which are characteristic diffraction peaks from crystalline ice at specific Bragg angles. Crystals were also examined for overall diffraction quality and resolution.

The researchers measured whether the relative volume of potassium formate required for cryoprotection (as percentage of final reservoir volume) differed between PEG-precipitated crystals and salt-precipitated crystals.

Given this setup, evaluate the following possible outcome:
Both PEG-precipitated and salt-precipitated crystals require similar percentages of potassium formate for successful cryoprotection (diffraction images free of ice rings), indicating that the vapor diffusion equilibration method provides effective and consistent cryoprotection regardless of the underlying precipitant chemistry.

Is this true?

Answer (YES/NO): NO